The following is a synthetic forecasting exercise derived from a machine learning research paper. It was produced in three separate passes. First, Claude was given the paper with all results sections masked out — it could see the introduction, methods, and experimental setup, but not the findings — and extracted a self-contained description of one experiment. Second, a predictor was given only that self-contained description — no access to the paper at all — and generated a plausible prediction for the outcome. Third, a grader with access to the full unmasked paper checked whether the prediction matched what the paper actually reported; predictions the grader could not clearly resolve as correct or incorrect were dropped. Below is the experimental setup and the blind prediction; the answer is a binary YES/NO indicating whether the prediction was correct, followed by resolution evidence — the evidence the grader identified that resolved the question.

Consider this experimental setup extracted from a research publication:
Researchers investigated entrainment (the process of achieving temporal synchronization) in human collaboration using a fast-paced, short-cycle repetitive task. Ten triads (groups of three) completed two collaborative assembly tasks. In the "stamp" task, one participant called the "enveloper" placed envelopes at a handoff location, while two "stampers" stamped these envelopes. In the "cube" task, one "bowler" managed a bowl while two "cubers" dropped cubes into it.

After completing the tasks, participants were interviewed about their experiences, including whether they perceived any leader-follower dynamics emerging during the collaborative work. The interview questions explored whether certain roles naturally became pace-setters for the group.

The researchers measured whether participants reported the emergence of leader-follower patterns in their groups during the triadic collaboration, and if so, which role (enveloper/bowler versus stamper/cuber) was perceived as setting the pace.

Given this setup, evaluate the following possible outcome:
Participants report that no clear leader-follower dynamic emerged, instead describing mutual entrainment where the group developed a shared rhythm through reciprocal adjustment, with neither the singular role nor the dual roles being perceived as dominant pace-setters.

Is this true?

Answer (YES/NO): NO